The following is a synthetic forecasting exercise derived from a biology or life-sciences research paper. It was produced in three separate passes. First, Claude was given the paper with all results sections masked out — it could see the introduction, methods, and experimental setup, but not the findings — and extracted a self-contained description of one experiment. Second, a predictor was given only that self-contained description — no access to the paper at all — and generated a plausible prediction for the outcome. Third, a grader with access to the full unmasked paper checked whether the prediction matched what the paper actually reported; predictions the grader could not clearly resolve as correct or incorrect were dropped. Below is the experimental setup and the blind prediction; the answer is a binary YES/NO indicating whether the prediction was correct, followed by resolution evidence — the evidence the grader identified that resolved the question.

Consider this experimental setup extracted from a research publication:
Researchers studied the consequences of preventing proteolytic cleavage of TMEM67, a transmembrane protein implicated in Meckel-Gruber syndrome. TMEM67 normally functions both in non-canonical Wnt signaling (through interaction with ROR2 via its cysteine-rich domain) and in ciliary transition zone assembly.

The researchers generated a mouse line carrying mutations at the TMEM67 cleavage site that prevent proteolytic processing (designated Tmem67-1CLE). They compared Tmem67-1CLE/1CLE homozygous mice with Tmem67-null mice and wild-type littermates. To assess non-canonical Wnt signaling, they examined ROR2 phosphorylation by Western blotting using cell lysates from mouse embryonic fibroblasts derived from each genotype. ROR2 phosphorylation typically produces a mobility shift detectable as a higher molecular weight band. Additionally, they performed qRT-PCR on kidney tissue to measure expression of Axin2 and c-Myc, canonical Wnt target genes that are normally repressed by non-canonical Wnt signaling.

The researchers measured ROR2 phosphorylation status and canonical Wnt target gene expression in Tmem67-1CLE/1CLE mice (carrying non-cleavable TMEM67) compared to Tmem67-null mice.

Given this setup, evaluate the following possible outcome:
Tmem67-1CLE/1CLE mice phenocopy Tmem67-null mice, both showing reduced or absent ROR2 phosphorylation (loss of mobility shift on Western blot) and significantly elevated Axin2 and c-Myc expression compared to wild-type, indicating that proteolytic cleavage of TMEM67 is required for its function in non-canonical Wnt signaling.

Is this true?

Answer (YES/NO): NO